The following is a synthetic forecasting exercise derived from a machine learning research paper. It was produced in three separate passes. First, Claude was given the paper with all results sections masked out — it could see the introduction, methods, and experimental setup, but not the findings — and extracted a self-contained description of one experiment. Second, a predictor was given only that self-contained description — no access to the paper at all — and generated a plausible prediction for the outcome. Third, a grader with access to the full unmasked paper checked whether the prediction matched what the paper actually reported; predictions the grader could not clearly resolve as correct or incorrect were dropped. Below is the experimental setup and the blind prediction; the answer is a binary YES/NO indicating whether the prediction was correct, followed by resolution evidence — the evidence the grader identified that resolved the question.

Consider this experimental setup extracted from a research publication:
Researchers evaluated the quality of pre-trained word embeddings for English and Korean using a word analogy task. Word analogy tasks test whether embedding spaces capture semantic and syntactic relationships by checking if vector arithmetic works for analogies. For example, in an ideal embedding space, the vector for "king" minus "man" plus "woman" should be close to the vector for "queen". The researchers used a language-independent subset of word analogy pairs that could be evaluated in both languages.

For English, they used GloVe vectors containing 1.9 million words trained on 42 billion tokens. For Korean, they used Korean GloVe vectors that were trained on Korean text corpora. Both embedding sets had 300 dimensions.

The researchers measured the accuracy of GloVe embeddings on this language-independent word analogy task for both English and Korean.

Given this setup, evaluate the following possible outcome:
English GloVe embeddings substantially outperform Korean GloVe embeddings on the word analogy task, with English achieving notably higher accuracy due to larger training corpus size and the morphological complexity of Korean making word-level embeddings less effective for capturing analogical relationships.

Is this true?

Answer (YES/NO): YES